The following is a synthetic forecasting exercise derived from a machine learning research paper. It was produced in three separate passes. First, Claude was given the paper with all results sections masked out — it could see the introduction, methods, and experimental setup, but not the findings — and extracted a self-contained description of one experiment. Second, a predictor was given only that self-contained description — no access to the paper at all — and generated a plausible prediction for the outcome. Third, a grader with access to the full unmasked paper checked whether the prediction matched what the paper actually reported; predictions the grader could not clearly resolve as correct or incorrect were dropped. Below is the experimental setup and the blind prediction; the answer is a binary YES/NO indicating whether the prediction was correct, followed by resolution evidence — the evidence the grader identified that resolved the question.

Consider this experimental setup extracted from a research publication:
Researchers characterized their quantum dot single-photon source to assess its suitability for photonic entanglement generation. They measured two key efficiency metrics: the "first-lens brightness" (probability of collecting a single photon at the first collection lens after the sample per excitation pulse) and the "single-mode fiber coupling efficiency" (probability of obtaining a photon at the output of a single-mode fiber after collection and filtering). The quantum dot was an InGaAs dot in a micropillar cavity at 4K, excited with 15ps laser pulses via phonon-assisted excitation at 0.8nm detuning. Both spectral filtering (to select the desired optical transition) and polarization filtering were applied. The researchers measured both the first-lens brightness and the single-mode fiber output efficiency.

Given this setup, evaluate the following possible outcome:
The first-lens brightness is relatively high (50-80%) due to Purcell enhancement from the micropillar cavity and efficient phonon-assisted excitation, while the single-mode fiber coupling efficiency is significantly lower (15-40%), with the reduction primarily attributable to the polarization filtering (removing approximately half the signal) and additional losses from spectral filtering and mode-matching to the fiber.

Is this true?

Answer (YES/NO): NO